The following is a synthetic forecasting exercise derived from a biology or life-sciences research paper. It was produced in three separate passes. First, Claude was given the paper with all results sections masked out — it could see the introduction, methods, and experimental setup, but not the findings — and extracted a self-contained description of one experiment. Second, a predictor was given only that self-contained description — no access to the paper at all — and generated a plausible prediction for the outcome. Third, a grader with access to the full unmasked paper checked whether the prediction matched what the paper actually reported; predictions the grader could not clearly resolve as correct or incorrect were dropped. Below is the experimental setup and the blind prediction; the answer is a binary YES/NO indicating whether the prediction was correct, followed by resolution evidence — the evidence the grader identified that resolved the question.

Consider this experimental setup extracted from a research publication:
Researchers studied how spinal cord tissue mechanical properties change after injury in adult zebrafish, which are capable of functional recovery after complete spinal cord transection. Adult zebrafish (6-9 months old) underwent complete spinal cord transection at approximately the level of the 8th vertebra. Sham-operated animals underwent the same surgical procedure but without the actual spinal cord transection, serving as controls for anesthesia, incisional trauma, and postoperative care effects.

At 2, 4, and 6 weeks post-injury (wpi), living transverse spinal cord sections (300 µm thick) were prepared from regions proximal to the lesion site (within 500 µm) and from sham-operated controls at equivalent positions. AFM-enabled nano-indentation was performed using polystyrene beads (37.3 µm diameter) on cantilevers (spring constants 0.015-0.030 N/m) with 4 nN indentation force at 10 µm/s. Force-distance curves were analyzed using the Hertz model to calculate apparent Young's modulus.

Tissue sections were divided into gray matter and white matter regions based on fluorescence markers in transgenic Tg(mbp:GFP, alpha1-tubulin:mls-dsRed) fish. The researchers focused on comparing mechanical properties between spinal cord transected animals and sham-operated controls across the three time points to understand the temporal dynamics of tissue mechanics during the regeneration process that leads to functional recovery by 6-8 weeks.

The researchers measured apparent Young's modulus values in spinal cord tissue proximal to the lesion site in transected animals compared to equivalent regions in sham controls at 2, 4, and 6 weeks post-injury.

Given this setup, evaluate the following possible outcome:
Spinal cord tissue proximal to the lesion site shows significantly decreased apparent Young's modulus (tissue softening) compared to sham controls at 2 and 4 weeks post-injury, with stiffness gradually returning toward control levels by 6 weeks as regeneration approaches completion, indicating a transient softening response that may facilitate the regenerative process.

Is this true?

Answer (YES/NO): NO